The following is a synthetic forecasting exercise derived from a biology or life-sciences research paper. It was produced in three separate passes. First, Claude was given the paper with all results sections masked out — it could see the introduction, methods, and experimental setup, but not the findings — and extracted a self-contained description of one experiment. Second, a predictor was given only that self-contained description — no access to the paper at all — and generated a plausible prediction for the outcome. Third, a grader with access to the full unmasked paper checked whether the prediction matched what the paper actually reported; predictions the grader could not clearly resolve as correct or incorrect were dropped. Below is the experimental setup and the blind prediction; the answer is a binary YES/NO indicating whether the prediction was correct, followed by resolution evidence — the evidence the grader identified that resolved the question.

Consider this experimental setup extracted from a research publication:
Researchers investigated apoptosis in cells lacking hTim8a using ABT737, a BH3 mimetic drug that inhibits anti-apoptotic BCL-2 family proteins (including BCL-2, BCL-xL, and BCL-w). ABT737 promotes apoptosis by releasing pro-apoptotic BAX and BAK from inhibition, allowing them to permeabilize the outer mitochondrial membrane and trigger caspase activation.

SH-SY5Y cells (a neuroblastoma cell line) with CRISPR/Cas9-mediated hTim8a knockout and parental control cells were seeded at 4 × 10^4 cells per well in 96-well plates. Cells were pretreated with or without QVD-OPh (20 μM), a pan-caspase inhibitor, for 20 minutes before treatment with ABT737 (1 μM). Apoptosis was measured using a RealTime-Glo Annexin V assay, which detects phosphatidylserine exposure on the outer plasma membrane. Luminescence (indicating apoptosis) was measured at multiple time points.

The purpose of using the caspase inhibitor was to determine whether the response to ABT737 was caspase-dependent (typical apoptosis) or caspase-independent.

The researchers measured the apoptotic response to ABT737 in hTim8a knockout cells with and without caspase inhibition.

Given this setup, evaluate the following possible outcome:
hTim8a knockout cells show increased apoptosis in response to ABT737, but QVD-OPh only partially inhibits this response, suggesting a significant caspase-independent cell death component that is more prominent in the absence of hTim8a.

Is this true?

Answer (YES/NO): NO